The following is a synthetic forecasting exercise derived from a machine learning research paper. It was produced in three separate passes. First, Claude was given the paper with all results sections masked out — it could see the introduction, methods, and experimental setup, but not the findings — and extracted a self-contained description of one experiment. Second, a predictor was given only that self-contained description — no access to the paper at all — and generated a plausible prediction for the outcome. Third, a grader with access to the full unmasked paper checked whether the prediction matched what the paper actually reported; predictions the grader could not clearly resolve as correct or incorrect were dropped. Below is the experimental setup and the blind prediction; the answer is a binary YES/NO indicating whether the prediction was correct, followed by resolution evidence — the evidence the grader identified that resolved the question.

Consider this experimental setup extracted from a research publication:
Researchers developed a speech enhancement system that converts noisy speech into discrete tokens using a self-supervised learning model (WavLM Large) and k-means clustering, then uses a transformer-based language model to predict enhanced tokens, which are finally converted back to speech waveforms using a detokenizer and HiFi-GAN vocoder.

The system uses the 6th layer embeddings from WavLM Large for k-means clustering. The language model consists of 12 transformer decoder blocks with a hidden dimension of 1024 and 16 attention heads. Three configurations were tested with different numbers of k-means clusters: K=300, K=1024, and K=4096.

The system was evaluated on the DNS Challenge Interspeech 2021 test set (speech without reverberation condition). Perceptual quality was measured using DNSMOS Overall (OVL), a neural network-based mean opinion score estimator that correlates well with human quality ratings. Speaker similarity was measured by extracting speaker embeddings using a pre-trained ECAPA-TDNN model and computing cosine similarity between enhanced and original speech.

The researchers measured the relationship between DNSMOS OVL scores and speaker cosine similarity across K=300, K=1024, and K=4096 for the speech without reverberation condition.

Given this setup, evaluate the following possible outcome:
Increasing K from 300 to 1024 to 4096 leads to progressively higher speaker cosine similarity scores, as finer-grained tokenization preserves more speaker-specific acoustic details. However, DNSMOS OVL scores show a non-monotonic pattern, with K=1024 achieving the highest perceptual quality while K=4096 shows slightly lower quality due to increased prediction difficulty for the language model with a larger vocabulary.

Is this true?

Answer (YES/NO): NO